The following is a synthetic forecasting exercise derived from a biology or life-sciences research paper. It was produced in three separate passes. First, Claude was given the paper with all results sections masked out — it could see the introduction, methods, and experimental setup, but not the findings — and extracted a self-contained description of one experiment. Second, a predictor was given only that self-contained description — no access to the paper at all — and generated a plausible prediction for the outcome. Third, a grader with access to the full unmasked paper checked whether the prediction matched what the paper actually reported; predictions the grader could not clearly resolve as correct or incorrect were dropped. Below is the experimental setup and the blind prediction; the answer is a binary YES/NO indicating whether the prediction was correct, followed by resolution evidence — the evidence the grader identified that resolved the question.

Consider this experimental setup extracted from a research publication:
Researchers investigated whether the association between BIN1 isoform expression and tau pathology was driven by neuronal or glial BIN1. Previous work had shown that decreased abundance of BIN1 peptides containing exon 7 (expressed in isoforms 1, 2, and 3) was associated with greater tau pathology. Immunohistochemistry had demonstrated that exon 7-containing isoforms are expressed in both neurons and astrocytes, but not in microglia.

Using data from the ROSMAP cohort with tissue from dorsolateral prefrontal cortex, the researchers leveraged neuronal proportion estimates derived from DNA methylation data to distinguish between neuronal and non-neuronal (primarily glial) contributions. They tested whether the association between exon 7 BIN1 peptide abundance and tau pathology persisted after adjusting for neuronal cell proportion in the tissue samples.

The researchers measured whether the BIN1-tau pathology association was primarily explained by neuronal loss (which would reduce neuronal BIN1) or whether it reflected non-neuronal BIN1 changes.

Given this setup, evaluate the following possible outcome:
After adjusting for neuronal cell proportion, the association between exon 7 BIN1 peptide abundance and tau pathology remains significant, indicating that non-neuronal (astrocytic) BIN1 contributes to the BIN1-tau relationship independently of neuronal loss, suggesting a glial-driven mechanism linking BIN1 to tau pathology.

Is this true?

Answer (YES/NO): YES